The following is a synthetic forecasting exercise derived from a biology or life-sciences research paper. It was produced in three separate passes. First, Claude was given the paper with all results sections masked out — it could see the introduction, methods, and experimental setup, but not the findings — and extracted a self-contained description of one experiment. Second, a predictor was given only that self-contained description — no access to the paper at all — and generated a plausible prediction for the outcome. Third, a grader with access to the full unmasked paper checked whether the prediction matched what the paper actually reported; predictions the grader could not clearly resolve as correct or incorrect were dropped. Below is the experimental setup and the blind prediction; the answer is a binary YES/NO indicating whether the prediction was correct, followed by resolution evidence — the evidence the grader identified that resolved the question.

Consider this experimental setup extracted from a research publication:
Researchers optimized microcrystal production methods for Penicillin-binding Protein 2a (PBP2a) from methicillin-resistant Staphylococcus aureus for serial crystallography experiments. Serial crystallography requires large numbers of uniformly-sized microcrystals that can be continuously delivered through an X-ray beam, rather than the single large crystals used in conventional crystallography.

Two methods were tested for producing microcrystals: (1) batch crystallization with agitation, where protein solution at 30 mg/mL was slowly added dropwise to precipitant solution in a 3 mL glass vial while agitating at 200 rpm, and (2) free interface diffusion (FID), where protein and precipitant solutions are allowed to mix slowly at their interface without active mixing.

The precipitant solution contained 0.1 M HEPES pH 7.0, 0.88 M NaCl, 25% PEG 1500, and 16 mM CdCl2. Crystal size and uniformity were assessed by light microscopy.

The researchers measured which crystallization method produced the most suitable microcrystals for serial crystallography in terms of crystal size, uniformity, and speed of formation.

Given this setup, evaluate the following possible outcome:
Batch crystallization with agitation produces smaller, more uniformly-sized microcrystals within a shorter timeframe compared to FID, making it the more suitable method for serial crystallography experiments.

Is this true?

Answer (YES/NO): NO